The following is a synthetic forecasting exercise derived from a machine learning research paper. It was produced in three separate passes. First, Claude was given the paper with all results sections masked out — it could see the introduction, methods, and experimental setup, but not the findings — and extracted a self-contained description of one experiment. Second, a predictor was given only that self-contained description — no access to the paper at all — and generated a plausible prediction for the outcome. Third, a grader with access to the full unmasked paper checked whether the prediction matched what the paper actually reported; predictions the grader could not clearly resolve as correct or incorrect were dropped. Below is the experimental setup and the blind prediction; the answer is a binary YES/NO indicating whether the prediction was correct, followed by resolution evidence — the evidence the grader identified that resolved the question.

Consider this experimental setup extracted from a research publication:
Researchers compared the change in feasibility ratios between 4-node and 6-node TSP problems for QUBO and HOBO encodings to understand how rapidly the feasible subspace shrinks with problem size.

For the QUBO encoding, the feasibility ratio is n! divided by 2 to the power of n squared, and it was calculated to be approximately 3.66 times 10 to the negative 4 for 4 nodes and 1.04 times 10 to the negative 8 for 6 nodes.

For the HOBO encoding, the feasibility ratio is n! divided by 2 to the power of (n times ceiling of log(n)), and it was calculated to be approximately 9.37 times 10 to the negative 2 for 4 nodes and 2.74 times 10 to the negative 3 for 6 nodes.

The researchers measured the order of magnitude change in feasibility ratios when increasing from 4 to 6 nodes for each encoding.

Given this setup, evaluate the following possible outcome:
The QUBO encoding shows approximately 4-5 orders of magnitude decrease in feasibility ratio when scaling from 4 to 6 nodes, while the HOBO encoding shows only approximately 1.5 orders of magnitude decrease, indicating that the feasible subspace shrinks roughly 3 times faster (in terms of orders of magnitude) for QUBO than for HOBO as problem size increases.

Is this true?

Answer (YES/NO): YES